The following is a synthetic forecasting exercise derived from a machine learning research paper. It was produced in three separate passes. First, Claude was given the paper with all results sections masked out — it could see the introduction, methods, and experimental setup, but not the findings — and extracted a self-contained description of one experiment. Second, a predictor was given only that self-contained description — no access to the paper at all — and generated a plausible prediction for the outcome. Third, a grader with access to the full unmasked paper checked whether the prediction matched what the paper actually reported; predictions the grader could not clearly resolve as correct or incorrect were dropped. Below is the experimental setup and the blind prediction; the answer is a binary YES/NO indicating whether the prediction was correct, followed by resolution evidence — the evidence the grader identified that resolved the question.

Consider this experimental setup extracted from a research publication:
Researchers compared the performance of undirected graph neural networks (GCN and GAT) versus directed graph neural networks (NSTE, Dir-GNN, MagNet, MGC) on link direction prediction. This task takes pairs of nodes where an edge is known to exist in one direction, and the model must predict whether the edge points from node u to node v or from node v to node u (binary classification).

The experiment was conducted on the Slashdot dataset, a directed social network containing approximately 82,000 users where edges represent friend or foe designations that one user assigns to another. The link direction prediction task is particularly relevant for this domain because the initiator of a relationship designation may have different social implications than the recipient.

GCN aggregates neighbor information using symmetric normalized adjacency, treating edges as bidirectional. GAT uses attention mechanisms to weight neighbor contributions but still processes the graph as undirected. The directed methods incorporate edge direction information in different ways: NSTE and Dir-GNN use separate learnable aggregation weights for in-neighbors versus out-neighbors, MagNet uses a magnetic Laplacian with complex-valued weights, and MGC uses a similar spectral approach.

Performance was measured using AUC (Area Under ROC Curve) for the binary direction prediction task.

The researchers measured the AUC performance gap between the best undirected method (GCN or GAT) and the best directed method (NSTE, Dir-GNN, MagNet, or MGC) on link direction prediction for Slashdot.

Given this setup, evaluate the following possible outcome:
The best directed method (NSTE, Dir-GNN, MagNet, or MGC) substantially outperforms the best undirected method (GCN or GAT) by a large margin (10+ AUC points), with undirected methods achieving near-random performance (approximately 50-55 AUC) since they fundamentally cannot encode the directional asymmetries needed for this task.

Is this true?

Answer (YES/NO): NO